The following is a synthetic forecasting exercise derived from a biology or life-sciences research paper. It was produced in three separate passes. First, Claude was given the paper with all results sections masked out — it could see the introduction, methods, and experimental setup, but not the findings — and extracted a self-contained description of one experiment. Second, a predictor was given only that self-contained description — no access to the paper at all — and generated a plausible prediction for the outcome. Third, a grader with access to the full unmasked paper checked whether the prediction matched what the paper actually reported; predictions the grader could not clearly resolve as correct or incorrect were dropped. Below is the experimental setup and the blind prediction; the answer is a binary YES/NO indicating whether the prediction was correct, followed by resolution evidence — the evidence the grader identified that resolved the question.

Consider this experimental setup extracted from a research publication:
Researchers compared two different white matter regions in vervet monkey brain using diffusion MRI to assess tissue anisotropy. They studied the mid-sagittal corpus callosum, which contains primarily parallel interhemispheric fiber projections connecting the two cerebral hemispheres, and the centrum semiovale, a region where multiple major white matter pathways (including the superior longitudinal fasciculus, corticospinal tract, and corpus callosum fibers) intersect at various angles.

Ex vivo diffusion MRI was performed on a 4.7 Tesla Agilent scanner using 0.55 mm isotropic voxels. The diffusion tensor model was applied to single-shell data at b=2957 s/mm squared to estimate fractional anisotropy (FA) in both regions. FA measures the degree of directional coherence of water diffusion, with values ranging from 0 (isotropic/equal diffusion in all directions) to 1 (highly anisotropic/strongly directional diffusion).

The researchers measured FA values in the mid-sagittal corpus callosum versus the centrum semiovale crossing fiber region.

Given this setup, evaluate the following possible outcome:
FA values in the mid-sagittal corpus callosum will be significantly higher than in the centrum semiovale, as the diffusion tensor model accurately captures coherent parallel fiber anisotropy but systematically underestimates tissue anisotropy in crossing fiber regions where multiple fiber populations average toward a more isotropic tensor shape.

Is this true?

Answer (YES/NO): YES